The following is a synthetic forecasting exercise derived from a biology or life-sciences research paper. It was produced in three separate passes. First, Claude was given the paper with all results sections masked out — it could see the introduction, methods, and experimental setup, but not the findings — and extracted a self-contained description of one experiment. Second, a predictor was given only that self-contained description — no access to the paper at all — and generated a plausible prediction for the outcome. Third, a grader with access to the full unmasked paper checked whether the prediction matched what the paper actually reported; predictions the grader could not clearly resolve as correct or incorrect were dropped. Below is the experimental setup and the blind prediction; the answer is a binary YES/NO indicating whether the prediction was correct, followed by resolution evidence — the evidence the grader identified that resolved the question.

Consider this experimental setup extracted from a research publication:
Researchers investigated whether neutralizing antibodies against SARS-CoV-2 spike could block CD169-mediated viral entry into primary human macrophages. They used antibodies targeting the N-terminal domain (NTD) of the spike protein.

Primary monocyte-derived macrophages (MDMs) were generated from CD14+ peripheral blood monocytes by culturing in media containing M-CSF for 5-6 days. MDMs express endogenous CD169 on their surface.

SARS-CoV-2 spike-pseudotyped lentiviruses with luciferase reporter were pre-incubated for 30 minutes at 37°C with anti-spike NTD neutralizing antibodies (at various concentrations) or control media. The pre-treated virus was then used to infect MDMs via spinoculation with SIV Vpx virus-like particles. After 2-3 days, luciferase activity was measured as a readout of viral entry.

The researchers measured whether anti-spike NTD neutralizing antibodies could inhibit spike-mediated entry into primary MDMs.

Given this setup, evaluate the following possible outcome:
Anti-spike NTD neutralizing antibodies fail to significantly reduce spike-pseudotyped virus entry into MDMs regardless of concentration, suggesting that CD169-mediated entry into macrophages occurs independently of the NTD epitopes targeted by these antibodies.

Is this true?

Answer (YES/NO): NO